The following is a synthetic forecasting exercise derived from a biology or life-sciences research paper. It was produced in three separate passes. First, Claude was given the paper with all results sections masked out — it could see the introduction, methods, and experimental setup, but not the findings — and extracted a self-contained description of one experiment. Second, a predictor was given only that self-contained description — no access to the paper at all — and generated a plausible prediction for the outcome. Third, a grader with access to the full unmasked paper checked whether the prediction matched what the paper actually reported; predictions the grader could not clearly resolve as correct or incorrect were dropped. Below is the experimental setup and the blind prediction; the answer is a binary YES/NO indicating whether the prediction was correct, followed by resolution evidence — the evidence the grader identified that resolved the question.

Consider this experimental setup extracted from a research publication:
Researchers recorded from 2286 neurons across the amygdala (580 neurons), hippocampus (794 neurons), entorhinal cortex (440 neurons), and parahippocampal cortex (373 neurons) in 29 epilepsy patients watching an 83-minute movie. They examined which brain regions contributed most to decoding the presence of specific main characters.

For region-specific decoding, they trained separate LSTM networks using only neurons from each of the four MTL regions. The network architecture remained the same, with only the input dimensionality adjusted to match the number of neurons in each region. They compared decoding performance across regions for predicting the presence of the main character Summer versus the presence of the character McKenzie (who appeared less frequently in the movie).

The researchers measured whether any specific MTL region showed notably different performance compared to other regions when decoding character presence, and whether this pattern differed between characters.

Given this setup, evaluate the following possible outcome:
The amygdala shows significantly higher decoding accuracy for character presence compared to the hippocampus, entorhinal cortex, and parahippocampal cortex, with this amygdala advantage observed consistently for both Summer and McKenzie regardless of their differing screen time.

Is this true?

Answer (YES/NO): NO